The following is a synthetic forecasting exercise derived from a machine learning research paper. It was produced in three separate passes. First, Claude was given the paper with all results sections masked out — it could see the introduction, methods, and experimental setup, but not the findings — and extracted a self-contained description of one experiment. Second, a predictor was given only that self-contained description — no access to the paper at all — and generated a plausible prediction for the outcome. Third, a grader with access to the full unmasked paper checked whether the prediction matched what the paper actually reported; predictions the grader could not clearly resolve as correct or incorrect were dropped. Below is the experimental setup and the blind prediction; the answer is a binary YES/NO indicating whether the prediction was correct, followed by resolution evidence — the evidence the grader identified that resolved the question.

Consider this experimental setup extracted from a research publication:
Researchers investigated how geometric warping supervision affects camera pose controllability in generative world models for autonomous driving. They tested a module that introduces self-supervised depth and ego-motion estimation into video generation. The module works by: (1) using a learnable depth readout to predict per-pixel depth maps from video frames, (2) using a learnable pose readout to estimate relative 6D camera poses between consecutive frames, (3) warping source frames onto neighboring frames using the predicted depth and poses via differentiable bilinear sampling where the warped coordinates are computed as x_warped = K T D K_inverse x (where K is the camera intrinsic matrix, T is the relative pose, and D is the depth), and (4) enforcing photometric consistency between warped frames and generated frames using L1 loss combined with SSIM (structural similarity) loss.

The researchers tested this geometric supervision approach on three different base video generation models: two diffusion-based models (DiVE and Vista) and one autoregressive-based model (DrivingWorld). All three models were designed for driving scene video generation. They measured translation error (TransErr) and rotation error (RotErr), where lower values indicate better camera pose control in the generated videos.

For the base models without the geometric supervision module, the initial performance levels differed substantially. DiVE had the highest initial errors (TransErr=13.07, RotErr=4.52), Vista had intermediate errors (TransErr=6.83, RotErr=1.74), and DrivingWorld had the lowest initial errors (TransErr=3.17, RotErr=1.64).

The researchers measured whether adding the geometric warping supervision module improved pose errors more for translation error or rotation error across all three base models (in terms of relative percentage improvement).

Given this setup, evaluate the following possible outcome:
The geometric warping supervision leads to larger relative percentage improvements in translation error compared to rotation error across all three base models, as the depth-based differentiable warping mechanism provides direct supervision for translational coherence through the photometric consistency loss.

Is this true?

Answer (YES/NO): NO